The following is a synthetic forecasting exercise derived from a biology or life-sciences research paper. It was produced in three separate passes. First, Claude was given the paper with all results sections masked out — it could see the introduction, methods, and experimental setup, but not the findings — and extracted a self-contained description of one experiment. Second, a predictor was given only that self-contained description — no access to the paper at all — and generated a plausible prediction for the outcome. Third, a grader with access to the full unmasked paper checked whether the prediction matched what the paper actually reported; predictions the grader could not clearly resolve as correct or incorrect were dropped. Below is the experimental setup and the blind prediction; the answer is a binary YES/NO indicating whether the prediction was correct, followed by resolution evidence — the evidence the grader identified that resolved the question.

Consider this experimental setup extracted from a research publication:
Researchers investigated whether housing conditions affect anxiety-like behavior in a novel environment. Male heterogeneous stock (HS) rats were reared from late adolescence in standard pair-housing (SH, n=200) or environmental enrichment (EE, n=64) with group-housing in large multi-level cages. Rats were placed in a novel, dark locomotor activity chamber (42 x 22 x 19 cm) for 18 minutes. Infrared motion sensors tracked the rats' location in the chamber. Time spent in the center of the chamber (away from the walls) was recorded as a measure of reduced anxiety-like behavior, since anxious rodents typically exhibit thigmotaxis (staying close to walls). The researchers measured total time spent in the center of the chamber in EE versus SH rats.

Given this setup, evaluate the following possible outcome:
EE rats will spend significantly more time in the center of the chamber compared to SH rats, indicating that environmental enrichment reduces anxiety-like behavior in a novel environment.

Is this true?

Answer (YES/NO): NO